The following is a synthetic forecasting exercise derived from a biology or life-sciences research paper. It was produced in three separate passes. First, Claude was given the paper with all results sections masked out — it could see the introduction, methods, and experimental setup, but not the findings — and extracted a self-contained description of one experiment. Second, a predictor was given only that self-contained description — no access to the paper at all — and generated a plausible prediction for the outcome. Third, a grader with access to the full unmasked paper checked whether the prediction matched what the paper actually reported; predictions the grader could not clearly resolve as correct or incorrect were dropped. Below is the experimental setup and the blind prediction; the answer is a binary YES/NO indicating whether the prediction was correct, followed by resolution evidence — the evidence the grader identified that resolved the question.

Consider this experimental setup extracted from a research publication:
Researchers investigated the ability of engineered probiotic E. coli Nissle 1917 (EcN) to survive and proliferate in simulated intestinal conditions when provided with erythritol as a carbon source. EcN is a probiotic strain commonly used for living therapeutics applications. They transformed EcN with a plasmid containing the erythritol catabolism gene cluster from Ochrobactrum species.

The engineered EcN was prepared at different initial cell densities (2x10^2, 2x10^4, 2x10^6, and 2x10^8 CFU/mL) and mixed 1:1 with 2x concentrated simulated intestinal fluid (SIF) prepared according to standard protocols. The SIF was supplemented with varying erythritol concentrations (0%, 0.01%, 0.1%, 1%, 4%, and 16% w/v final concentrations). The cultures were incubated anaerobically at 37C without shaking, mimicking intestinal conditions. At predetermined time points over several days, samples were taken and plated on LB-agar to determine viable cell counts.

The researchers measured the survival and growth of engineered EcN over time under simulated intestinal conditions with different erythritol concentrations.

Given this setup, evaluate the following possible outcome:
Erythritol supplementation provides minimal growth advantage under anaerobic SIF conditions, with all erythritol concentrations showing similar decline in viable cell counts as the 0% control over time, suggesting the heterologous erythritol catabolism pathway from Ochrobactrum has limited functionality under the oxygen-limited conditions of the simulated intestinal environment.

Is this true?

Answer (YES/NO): NO